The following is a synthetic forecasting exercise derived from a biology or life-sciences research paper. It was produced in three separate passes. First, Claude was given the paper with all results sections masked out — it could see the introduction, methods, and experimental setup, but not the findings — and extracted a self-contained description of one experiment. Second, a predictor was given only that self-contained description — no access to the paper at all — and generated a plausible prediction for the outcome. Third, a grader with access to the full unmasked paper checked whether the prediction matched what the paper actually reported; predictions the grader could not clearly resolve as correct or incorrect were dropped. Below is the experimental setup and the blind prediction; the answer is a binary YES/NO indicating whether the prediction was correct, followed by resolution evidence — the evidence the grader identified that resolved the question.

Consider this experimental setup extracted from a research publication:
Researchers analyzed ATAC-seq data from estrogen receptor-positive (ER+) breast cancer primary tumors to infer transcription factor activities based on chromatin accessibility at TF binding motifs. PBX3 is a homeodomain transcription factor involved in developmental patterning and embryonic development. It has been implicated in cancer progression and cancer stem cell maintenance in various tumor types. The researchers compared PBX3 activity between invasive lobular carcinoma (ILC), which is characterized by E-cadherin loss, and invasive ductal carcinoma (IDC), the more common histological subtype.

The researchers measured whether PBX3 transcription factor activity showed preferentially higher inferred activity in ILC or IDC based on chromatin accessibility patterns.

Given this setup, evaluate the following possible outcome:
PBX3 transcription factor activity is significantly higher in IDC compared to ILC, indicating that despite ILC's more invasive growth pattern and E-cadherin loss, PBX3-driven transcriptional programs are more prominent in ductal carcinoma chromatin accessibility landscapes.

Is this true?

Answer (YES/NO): YES